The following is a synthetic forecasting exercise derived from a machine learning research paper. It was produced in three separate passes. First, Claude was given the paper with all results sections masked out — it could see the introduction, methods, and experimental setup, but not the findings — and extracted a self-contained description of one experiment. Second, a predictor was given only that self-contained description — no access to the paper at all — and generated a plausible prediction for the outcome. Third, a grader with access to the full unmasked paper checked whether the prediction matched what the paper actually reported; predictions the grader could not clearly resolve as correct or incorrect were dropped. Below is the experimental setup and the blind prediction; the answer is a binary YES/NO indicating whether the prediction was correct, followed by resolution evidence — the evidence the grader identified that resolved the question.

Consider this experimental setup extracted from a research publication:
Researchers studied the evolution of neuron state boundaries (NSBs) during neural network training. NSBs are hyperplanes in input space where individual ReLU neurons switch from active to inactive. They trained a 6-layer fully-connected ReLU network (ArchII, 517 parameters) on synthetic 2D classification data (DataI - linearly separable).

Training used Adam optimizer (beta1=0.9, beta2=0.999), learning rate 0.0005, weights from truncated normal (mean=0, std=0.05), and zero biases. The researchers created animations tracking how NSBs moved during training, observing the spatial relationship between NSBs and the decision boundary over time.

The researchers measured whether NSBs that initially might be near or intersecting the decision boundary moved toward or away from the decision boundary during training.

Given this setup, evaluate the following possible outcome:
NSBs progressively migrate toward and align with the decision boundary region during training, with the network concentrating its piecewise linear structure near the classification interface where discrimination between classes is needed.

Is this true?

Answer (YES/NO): NO